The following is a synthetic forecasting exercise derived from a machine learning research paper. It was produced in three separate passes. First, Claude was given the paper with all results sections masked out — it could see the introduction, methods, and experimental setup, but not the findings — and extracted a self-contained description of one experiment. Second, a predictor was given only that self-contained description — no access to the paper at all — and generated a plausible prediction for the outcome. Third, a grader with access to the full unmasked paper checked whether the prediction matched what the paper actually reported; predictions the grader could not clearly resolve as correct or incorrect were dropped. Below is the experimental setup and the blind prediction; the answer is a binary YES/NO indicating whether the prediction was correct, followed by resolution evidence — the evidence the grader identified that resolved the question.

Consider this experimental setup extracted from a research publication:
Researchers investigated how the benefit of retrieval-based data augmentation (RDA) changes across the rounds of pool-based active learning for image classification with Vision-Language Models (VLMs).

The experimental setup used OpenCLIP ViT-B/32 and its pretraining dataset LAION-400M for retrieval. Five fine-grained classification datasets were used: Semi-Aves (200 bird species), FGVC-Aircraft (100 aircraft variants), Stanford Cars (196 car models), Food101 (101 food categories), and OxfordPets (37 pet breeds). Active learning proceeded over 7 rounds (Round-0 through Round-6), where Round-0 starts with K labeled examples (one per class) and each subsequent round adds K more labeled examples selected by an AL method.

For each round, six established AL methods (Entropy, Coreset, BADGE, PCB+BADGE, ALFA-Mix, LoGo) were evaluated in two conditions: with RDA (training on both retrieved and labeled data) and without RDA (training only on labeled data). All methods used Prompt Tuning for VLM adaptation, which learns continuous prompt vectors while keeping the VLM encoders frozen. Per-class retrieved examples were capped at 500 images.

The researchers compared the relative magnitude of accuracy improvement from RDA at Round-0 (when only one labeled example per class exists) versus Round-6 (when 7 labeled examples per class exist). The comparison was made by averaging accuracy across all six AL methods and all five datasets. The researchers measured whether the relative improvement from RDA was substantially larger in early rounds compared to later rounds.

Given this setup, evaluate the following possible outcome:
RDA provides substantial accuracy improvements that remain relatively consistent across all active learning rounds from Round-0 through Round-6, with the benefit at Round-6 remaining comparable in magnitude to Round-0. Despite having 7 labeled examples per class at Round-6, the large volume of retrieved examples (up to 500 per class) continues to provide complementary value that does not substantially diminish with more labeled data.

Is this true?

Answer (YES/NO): NO